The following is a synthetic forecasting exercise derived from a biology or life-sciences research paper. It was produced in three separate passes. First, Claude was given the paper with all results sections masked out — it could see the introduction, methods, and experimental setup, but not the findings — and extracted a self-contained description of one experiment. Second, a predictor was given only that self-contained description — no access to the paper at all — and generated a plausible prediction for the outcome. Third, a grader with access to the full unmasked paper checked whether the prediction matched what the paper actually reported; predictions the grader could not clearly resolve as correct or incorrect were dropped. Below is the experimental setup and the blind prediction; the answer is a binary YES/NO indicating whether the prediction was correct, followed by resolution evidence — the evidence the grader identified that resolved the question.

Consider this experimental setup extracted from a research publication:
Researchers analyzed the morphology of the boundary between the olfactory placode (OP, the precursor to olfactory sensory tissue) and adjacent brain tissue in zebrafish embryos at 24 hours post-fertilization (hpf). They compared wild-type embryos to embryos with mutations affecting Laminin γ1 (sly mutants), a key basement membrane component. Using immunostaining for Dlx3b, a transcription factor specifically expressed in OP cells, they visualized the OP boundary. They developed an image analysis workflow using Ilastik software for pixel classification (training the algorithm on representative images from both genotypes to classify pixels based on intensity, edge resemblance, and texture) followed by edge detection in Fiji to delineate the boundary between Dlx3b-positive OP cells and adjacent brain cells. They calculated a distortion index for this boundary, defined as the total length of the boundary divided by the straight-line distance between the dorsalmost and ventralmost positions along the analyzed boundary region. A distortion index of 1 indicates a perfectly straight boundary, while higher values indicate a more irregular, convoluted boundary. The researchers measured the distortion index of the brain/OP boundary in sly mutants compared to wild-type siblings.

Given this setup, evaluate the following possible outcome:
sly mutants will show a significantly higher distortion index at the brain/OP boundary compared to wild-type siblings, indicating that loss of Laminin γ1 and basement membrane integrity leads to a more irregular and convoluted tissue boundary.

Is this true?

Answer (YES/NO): YES